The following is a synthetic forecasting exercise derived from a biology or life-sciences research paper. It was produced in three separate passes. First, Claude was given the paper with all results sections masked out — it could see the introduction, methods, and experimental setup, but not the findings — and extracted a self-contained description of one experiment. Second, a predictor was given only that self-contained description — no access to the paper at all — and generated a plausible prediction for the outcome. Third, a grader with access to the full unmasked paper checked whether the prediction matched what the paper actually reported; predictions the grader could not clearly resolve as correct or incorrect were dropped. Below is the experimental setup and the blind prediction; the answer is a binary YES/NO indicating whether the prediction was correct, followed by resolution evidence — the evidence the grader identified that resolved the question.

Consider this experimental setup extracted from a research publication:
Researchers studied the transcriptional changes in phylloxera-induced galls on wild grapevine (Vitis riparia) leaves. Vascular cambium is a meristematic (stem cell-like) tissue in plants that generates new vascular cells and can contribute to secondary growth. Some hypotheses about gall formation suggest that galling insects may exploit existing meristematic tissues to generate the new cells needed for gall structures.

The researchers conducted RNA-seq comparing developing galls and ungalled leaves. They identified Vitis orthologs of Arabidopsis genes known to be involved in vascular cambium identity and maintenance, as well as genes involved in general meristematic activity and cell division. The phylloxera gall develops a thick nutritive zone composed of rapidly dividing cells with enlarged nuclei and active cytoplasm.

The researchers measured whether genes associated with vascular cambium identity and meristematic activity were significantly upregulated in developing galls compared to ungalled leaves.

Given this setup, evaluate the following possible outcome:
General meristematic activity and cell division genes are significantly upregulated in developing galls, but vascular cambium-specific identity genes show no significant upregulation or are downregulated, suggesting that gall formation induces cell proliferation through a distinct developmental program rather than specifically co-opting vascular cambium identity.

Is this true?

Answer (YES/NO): NO